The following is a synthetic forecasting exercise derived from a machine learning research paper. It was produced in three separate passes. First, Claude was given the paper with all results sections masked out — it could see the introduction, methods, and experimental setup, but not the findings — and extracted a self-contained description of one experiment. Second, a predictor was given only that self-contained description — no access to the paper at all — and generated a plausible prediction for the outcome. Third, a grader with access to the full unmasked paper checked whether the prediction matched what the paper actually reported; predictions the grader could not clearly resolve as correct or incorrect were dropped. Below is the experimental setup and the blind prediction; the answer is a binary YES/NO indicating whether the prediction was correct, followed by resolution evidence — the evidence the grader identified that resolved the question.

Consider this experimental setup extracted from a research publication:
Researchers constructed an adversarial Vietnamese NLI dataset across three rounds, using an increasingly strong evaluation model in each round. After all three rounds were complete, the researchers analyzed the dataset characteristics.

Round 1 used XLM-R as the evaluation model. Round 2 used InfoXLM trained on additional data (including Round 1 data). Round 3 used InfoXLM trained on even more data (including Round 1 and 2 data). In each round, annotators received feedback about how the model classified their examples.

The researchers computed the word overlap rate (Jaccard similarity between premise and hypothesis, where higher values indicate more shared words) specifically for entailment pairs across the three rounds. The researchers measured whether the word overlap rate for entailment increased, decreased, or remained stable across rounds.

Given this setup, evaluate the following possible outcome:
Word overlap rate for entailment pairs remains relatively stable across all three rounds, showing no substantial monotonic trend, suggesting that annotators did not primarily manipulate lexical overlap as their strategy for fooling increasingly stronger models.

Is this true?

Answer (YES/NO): NO